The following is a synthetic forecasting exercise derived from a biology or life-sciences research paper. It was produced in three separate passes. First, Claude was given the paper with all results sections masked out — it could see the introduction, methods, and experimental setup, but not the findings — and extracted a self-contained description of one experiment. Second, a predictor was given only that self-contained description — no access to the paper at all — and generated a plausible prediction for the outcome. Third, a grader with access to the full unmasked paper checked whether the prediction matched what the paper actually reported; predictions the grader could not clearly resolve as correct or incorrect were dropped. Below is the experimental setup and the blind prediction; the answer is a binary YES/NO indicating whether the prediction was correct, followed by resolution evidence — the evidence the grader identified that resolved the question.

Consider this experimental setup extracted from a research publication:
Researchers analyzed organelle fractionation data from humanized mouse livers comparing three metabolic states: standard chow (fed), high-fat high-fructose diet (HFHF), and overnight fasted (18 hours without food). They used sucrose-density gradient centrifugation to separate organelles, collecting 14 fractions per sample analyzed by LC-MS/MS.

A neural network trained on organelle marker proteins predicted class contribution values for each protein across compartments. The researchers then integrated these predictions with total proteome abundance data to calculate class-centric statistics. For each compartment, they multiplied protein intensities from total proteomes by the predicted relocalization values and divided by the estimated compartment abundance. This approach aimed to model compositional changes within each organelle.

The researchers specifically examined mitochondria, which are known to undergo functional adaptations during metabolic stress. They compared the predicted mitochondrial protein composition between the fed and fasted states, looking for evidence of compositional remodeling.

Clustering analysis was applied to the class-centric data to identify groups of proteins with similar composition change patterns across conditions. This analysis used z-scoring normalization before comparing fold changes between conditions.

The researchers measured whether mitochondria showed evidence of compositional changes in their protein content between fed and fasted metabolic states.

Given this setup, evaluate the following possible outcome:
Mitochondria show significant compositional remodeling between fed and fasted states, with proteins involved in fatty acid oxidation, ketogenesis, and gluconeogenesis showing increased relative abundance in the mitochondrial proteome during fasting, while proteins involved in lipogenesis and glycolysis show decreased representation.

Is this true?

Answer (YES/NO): NO